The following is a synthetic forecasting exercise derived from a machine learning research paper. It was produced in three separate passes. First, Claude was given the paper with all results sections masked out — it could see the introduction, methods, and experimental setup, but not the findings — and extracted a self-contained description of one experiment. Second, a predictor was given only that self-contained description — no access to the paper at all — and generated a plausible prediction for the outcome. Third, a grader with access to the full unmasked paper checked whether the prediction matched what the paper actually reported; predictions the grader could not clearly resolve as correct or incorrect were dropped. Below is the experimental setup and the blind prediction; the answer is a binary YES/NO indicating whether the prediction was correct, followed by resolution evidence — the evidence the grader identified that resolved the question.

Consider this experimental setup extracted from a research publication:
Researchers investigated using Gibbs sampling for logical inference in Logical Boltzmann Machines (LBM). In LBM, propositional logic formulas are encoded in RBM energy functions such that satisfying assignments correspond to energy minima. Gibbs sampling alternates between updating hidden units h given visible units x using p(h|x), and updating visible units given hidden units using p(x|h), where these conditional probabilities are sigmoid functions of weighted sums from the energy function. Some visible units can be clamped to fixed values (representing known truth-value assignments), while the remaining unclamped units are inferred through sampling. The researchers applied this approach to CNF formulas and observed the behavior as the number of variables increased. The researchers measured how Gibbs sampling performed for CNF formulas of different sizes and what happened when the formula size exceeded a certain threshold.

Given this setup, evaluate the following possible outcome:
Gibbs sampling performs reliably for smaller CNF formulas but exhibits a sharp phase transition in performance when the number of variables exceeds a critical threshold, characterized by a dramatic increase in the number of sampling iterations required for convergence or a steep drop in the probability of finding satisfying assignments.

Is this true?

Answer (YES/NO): NO